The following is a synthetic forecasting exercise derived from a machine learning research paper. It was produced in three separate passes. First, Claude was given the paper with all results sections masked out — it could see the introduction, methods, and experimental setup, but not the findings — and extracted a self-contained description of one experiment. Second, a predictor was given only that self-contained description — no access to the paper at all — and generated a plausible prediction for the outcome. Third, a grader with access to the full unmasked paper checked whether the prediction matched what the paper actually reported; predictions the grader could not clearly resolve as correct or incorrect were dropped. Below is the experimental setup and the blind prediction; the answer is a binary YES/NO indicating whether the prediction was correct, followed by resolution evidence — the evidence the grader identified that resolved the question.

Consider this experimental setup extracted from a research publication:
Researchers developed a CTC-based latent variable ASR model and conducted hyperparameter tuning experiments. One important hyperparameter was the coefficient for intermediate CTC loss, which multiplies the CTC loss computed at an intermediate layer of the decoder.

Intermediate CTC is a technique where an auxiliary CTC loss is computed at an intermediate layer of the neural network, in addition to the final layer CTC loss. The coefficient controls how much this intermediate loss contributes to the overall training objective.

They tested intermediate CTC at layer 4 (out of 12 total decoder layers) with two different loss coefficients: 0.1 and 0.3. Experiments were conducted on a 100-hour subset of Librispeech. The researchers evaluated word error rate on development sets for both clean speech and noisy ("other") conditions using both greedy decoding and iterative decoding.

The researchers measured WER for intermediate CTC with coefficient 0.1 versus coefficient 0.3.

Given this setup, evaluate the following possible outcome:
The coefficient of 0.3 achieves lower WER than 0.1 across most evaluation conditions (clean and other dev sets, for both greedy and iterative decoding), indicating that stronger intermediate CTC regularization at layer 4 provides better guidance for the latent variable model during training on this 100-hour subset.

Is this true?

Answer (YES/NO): NO